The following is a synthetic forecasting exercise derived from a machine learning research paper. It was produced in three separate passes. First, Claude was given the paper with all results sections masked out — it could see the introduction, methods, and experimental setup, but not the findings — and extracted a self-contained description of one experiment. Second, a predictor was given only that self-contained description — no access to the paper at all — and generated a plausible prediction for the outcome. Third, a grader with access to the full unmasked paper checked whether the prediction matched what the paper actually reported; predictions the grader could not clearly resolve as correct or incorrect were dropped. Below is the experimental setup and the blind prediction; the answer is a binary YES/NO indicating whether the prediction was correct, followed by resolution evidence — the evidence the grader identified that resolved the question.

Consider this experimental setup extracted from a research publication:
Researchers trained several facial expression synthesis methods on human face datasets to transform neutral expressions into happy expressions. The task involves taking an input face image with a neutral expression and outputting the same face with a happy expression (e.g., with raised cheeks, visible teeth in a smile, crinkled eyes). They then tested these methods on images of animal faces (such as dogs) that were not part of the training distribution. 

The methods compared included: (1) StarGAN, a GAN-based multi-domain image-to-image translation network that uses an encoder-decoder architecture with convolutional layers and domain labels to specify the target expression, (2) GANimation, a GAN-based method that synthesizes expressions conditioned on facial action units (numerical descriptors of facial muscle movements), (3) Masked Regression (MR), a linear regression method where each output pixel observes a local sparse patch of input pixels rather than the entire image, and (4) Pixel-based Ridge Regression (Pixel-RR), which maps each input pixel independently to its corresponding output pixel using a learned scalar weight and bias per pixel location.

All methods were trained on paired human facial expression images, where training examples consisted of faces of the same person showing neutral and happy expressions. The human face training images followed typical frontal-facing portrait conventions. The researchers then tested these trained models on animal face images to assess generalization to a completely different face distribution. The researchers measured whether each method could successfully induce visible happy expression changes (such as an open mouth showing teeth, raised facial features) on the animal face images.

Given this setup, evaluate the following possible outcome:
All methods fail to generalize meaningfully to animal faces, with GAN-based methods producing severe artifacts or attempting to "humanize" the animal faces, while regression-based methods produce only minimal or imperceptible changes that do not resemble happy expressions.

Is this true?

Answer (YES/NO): NO